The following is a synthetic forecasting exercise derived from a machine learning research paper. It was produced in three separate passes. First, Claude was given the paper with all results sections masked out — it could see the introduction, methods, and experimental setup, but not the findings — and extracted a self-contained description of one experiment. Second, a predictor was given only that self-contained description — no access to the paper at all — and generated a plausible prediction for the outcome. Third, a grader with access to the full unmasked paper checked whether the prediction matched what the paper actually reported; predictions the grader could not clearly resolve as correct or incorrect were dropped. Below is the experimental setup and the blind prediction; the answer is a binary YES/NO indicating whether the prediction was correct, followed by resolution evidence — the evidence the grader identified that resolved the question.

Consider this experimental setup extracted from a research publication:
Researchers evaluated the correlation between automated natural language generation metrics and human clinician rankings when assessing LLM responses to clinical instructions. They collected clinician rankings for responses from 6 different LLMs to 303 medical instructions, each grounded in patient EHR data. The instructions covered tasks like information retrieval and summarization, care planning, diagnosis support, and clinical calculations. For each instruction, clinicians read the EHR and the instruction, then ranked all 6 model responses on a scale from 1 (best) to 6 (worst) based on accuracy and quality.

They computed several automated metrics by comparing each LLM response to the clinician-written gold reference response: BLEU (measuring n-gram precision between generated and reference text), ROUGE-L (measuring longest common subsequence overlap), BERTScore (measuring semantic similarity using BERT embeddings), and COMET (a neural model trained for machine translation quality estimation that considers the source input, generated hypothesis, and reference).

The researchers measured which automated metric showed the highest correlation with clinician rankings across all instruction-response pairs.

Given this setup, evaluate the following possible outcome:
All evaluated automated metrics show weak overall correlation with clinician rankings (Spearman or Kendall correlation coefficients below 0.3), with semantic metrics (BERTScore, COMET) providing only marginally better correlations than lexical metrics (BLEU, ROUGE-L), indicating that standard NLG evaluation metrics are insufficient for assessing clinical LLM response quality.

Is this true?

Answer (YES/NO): NO